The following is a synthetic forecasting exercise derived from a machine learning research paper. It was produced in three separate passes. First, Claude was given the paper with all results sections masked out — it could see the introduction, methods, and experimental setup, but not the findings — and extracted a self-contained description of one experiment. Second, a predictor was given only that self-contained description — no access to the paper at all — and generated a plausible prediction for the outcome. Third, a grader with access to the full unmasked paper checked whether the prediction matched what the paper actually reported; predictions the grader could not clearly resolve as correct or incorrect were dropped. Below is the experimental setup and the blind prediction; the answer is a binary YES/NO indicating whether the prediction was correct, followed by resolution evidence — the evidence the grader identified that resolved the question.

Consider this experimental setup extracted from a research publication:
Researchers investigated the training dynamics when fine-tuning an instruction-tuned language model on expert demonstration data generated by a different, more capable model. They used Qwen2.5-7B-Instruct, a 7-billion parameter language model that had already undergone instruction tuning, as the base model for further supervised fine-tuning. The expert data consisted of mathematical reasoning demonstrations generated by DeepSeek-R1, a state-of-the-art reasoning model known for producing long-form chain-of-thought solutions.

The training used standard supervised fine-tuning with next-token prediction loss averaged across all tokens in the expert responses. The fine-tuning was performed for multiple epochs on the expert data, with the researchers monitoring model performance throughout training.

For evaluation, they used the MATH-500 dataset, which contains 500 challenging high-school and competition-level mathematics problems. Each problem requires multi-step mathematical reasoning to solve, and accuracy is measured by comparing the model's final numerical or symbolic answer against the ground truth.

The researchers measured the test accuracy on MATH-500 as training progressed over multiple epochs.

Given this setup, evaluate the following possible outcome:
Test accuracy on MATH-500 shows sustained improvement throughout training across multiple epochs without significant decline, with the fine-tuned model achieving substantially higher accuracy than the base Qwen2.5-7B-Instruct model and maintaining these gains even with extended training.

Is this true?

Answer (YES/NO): NO